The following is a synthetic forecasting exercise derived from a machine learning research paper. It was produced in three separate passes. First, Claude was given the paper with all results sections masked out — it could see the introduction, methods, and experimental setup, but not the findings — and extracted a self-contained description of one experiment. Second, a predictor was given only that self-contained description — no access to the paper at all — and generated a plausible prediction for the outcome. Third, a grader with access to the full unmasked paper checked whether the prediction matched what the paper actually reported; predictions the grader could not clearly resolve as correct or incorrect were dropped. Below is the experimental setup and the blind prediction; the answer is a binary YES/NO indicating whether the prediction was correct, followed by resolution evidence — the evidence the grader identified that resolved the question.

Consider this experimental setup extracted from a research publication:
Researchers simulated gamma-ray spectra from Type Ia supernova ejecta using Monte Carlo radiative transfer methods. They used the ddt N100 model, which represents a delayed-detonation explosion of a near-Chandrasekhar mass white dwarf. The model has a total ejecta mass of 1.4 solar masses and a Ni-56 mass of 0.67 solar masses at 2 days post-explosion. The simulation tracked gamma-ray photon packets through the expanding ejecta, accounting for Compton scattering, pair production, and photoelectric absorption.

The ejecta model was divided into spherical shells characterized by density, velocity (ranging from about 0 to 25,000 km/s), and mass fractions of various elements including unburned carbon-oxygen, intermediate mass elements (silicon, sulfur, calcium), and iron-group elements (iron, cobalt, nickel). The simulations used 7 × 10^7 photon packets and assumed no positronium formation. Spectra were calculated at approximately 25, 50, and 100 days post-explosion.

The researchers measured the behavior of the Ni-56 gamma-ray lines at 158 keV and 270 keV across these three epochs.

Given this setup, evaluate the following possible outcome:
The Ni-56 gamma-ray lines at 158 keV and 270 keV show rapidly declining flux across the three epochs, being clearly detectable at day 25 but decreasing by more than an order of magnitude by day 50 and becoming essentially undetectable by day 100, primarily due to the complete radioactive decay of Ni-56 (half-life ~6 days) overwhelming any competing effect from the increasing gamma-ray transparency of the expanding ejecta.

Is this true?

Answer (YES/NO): NO